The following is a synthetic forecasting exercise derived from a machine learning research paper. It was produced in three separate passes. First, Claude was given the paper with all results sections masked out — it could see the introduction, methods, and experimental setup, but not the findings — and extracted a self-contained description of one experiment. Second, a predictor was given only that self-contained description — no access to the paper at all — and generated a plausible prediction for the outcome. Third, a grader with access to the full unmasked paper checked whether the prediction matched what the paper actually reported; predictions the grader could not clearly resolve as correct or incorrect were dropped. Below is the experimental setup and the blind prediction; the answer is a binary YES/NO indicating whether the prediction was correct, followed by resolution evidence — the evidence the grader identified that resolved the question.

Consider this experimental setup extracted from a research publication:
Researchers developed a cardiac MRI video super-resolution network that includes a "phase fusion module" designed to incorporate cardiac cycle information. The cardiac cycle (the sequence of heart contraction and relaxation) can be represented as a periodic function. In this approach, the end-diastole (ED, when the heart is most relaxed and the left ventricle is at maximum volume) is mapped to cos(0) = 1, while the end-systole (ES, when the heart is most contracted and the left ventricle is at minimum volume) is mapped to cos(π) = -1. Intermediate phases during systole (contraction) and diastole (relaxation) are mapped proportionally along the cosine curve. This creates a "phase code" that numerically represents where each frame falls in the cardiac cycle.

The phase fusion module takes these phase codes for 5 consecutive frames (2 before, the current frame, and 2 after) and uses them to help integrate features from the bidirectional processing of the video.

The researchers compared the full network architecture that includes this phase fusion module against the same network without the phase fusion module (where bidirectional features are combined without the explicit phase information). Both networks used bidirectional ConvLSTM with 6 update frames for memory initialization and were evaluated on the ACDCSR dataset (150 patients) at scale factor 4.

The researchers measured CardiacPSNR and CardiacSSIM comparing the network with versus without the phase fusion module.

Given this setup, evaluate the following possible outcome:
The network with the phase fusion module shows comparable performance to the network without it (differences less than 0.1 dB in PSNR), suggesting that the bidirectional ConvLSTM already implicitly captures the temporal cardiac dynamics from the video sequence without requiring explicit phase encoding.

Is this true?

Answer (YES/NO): NO